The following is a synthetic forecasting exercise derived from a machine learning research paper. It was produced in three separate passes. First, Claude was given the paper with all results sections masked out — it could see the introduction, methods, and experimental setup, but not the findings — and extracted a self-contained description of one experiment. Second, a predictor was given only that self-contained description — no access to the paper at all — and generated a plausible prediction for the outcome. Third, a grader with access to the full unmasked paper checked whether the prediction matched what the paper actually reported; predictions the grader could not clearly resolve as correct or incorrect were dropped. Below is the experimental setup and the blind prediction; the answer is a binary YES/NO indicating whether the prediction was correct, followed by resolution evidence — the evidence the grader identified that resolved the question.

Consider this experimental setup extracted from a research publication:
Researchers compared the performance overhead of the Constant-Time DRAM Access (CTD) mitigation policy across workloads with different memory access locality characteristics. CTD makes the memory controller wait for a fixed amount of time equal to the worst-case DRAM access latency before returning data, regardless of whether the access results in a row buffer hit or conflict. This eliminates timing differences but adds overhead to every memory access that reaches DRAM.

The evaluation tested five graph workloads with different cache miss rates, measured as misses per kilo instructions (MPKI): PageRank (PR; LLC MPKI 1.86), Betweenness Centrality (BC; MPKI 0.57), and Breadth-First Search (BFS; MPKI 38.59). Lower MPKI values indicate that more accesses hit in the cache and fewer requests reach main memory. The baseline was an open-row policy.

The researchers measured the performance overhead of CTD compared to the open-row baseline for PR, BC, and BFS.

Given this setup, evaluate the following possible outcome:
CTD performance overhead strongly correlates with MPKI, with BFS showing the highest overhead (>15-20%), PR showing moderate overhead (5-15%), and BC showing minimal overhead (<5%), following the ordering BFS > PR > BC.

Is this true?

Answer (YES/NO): NO